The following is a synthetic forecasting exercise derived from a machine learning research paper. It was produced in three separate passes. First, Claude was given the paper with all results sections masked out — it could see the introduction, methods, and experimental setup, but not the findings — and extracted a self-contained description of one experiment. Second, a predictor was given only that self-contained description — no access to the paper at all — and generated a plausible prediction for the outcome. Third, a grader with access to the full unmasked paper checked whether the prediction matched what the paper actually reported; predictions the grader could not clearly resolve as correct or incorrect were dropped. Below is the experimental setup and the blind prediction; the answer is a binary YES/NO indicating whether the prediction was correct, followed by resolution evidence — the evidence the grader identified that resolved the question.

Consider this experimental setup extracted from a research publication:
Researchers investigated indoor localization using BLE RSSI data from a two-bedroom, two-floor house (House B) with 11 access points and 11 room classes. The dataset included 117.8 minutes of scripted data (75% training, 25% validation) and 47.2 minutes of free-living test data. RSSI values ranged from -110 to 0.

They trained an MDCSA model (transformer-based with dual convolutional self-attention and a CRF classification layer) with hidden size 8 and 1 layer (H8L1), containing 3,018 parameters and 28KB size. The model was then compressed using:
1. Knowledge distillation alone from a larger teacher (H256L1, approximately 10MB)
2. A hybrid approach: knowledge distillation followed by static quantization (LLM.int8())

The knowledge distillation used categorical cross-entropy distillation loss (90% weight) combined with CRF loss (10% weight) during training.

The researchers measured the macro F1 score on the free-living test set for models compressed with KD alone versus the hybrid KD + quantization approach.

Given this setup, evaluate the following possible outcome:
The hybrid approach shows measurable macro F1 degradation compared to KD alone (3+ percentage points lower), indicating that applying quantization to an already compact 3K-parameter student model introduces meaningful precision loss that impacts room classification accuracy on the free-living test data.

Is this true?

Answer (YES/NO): NO